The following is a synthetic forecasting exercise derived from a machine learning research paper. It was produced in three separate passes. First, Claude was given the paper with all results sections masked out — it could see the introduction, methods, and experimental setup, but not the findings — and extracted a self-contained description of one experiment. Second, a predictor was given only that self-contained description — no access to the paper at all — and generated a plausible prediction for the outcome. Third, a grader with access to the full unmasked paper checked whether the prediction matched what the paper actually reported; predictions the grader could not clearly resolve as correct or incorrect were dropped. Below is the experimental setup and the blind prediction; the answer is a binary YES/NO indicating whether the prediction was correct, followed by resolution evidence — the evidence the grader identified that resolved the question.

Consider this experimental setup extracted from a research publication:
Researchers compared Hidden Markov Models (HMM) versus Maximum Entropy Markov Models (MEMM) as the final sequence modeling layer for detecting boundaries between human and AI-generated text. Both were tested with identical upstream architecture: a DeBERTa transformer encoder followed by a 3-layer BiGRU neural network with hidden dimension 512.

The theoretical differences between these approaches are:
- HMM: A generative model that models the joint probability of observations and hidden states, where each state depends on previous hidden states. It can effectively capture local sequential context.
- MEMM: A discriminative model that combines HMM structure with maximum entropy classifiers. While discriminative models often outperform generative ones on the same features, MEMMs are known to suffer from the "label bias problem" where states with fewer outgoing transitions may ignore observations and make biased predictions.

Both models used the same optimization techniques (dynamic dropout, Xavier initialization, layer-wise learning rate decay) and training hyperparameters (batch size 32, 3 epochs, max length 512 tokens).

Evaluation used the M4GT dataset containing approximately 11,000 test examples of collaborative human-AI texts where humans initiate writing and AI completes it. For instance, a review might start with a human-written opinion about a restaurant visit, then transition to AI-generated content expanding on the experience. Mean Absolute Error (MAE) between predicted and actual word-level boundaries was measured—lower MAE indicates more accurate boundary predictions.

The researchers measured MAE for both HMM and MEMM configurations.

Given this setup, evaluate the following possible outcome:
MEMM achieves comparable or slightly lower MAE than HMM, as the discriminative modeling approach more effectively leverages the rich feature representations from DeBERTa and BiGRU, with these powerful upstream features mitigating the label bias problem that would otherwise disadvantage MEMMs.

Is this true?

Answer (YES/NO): NO